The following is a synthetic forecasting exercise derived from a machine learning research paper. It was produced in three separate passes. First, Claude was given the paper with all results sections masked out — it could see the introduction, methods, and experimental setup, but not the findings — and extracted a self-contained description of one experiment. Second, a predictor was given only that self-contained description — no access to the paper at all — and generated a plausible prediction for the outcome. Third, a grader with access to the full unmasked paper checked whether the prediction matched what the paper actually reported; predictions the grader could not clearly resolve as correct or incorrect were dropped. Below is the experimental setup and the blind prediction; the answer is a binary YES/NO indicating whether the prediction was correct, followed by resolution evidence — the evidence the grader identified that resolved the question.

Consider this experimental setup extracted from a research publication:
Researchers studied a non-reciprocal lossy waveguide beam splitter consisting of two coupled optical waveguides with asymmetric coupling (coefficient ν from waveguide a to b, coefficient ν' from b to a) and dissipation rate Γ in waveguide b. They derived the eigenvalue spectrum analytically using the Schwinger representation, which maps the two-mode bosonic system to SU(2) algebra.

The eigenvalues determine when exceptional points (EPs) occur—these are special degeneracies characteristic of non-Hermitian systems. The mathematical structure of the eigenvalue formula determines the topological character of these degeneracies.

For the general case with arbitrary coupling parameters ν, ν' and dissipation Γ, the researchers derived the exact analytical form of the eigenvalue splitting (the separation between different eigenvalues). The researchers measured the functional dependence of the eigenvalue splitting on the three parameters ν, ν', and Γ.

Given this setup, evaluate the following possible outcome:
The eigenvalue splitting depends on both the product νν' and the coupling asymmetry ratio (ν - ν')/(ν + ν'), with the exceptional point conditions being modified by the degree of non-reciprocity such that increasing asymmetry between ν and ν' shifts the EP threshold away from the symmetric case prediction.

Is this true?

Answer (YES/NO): NO